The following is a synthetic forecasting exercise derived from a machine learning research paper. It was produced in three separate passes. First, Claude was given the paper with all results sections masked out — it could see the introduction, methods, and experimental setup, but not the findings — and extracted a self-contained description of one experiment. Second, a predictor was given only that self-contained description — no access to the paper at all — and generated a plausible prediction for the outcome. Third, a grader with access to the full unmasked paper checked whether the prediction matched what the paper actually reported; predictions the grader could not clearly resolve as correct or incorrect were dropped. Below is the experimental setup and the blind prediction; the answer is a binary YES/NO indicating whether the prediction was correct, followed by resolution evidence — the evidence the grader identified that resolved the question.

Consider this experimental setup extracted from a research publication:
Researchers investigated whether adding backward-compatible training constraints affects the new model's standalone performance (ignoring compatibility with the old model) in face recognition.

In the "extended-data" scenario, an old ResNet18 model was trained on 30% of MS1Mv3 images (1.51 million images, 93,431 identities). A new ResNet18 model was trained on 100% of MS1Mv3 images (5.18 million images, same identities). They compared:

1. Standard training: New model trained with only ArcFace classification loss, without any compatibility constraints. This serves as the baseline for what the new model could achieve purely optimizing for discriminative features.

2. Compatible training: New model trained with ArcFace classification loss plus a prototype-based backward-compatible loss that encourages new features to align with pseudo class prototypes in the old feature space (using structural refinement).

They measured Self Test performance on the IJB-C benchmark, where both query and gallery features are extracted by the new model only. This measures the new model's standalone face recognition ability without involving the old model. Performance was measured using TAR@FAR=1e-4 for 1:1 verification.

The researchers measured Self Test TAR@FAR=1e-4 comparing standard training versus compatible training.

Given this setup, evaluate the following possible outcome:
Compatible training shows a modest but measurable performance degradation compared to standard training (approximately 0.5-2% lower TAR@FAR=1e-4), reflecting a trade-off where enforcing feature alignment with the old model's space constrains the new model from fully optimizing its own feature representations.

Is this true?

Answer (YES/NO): YES